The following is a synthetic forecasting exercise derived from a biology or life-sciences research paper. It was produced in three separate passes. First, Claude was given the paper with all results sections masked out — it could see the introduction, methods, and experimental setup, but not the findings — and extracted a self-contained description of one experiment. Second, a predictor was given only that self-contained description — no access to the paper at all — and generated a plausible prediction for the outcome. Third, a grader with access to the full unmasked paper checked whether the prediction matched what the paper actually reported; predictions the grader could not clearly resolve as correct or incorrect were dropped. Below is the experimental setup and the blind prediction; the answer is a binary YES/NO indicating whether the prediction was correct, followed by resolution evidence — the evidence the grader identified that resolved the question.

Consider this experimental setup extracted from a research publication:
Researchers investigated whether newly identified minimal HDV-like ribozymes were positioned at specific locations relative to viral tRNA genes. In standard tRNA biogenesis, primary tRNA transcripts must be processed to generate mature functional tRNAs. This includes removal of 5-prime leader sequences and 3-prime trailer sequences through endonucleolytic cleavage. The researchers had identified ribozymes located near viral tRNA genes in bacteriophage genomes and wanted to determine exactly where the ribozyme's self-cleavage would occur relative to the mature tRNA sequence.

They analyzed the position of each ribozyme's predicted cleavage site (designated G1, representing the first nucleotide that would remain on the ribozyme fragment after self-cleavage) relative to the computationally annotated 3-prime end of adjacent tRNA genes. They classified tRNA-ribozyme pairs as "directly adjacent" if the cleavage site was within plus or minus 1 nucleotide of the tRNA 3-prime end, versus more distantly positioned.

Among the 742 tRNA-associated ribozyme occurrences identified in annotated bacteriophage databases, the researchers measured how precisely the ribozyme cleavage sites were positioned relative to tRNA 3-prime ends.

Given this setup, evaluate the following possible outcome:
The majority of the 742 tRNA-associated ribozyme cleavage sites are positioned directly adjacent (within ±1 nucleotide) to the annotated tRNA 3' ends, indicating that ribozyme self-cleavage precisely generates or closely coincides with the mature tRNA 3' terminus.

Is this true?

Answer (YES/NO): YES